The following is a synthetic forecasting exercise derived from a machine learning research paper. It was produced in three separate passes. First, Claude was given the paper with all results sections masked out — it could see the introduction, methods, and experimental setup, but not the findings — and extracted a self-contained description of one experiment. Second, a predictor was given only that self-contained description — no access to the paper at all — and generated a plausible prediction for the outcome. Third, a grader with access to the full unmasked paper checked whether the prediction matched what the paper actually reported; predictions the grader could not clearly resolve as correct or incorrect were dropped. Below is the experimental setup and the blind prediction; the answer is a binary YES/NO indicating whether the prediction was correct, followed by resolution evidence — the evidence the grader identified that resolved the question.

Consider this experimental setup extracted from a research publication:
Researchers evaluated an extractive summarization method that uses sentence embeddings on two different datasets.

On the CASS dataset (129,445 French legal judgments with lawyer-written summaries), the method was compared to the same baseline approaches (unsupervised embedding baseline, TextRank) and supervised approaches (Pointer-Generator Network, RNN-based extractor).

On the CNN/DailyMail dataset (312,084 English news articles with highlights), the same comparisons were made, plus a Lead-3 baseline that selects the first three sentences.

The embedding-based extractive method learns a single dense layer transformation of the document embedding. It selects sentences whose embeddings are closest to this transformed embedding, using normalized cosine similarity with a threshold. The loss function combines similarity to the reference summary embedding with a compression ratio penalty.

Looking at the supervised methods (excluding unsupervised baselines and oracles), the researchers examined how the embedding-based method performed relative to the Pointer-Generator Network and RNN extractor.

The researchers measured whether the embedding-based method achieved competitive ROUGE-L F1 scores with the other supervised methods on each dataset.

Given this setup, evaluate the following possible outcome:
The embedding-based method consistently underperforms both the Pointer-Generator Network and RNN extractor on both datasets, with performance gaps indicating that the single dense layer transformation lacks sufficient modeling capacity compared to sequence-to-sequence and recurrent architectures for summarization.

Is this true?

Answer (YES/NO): NO